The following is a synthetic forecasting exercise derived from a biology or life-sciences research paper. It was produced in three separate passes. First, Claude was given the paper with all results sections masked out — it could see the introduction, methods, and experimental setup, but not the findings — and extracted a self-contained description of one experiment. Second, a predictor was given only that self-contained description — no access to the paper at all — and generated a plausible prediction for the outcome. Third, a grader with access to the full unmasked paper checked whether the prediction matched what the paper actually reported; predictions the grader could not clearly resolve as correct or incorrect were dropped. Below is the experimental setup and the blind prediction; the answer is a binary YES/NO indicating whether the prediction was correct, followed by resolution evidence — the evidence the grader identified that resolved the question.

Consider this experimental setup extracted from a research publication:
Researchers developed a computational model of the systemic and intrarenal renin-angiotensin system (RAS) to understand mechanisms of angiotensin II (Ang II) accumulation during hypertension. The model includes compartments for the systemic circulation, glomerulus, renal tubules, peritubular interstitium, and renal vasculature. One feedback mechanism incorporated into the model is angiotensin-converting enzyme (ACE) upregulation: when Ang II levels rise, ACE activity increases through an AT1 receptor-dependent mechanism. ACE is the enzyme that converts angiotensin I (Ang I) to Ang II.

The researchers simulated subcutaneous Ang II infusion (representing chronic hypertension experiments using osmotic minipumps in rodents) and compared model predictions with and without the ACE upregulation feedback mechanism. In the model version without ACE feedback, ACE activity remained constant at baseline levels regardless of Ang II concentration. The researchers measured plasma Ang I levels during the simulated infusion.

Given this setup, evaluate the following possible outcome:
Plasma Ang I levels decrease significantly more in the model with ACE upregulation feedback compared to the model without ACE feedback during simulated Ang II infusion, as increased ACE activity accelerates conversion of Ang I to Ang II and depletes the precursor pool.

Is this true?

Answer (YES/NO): YES